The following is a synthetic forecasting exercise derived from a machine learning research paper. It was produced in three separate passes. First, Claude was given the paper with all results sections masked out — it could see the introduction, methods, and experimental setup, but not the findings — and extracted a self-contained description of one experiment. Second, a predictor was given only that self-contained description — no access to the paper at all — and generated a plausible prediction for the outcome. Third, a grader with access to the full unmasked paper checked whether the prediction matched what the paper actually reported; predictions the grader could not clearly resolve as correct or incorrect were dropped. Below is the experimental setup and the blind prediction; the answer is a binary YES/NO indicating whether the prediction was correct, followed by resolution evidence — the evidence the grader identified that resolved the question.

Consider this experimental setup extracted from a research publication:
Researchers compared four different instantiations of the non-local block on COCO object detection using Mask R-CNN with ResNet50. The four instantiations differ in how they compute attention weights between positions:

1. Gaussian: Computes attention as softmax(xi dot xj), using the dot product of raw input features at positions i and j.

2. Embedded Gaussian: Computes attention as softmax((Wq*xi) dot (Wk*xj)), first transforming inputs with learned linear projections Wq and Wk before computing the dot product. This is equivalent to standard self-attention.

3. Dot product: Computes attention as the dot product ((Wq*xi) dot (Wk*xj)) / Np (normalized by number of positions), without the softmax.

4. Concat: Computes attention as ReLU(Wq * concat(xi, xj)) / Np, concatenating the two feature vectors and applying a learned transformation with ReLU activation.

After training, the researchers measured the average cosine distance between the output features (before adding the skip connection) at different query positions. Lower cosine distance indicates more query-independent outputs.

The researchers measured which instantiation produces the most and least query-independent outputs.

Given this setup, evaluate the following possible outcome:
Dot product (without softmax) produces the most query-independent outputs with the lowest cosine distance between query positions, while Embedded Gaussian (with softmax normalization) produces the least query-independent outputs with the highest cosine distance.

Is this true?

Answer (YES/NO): NO